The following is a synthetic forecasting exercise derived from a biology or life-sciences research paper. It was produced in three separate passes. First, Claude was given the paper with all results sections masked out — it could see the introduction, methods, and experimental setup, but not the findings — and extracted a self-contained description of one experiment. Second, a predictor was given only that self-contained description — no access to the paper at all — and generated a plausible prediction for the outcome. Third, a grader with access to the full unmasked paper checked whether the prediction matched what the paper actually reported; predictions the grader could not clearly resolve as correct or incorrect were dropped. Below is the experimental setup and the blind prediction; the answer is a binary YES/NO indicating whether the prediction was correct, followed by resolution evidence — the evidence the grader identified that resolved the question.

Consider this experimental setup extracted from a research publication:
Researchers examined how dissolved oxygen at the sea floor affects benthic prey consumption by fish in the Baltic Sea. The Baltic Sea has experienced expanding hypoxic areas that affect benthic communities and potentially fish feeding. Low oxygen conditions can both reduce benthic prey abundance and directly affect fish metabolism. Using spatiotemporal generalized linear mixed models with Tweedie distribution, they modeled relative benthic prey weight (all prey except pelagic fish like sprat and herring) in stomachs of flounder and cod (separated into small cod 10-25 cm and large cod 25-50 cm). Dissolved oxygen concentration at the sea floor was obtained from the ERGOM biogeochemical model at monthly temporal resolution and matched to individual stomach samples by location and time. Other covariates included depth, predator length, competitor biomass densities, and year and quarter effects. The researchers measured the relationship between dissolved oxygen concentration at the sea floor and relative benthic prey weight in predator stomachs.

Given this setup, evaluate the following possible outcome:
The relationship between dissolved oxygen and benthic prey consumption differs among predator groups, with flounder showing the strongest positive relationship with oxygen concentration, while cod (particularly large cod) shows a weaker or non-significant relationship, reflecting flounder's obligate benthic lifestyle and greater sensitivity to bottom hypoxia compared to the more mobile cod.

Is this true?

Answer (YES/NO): NO